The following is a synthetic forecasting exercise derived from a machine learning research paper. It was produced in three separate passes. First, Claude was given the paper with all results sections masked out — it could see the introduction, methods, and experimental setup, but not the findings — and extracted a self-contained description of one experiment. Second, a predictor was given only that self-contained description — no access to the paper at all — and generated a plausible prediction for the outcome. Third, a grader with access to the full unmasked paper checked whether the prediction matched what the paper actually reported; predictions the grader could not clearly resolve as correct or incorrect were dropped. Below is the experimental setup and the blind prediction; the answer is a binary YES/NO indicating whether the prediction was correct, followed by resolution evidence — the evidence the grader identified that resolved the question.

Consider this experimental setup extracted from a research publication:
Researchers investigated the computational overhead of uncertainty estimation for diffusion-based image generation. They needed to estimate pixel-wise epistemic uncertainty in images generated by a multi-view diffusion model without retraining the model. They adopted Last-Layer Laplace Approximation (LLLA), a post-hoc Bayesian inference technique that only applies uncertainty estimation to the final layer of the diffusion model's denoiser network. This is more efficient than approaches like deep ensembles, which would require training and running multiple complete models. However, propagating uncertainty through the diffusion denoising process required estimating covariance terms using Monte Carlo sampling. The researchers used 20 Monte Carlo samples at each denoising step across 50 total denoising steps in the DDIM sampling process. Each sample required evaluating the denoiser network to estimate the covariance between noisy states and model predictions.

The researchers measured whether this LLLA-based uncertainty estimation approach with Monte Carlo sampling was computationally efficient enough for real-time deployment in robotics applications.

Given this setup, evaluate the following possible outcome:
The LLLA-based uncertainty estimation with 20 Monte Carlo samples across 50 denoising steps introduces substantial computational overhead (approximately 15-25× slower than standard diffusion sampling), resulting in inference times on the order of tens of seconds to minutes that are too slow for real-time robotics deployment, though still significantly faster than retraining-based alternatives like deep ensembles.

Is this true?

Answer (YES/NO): NO